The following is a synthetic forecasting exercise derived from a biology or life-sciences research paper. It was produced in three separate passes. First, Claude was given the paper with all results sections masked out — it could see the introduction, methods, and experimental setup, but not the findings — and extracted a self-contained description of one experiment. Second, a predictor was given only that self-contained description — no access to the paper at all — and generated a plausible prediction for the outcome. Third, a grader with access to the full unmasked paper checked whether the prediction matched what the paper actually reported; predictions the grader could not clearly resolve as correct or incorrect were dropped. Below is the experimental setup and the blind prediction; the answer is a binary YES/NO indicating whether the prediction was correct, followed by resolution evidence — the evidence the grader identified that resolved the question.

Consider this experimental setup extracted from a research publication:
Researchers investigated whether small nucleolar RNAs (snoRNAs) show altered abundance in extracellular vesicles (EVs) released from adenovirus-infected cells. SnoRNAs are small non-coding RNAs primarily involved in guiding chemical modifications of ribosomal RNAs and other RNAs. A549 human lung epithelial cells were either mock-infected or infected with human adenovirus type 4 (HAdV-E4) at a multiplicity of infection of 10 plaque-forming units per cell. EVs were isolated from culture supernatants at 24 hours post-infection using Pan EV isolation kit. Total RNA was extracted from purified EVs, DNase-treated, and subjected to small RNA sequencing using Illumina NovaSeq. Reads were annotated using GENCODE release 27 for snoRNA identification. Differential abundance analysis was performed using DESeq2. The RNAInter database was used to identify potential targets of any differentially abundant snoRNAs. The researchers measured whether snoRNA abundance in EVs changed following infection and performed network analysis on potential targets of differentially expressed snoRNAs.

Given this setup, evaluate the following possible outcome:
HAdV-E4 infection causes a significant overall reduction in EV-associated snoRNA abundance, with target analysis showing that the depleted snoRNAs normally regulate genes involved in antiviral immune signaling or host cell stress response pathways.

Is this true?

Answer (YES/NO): NO